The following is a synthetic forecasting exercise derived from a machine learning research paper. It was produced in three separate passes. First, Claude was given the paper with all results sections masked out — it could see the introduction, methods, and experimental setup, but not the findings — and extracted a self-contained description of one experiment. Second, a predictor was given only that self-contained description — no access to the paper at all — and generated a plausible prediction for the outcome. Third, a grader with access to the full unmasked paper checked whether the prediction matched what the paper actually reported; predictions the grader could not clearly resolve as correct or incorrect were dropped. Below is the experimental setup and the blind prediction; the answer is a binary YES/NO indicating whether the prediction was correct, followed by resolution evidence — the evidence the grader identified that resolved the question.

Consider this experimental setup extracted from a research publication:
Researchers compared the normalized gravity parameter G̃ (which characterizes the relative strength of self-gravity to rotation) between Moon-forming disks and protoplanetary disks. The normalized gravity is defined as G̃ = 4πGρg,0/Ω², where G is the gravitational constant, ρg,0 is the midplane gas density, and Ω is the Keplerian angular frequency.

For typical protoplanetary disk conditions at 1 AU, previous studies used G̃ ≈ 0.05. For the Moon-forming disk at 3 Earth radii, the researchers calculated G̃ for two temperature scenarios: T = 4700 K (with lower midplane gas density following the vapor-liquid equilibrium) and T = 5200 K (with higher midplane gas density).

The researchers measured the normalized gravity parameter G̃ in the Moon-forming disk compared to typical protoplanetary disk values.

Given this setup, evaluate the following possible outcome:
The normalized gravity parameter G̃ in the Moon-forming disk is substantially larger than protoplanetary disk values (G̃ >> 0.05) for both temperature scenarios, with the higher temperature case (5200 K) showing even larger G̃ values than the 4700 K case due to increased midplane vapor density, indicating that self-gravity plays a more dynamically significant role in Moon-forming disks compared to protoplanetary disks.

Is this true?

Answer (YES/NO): YES